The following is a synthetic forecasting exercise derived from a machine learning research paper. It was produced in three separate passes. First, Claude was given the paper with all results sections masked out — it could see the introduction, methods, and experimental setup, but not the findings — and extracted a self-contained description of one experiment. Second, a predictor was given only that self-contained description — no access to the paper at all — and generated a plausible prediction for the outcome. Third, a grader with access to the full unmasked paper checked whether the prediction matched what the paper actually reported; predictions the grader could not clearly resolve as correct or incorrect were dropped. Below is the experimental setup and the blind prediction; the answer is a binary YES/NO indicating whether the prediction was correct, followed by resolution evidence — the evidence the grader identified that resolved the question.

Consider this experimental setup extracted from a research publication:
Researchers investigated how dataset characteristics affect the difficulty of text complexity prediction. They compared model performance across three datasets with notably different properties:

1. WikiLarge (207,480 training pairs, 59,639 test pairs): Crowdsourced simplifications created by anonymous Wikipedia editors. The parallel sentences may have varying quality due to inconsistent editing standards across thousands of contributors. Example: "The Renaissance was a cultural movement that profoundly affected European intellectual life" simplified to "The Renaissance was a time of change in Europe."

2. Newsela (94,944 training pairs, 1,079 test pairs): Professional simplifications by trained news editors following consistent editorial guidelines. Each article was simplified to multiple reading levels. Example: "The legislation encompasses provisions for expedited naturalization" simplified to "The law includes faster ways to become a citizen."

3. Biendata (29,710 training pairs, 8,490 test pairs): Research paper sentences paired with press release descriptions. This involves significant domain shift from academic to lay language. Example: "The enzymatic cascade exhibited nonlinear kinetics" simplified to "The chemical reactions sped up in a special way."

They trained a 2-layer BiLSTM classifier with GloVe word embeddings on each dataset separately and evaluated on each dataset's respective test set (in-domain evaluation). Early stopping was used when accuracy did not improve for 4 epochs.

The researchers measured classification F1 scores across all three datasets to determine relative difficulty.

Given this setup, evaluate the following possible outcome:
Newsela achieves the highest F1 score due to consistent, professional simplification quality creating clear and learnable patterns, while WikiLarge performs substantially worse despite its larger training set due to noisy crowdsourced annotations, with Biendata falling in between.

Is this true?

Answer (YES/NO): NO